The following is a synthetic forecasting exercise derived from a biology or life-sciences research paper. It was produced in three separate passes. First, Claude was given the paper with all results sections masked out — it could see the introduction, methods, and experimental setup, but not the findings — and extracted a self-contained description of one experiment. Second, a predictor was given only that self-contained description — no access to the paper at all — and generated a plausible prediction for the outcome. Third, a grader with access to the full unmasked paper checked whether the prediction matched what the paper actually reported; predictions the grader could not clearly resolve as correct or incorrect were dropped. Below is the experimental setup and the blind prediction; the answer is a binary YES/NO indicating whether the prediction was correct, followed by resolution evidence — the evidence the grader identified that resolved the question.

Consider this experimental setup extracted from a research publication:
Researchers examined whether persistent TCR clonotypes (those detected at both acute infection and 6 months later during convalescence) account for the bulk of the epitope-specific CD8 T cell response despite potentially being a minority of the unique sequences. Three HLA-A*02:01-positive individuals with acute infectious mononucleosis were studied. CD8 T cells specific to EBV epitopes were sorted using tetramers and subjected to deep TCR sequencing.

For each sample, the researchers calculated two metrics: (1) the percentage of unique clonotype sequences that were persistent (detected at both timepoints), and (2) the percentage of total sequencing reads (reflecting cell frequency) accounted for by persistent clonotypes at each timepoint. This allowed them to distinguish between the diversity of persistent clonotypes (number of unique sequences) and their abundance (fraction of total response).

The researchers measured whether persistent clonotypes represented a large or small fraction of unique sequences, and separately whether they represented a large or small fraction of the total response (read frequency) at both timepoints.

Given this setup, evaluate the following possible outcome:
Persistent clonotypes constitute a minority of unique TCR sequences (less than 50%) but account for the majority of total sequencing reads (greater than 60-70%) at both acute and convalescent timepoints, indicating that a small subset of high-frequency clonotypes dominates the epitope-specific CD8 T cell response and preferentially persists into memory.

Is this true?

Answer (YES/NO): NO